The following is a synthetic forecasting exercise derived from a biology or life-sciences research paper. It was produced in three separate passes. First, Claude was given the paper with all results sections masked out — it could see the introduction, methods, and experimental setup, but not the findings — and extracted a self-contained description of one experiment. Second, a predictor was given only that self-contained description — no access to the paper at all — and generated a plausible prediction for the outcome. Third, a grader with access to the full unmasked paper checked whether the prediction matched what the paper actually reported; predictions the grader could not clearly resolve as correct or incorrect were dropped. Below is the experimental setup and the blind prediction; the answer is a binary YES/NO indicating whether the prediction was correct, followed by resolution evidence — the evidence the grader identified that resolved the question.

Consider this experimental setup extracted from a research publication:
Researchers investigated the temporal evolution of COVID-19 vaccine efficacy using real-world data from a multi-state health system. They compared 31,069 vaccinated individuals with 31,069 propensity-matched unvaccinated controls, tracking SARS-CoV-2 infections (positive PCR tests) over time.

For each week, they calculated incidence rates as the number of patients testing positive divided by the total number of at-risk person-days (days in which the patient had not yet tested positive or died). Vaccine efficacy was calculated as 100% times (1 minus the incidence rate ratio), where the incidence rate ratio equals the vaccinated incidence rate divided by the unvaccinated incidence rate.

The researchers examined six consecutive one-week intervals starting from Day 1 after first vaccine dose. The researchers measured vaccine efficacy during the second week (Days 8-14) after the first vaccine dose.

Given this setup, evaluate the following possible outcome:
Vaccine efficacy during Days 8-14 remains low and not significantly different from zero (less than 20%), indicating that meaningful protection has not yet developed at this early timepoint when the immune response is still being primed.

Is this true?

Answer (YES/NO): NO